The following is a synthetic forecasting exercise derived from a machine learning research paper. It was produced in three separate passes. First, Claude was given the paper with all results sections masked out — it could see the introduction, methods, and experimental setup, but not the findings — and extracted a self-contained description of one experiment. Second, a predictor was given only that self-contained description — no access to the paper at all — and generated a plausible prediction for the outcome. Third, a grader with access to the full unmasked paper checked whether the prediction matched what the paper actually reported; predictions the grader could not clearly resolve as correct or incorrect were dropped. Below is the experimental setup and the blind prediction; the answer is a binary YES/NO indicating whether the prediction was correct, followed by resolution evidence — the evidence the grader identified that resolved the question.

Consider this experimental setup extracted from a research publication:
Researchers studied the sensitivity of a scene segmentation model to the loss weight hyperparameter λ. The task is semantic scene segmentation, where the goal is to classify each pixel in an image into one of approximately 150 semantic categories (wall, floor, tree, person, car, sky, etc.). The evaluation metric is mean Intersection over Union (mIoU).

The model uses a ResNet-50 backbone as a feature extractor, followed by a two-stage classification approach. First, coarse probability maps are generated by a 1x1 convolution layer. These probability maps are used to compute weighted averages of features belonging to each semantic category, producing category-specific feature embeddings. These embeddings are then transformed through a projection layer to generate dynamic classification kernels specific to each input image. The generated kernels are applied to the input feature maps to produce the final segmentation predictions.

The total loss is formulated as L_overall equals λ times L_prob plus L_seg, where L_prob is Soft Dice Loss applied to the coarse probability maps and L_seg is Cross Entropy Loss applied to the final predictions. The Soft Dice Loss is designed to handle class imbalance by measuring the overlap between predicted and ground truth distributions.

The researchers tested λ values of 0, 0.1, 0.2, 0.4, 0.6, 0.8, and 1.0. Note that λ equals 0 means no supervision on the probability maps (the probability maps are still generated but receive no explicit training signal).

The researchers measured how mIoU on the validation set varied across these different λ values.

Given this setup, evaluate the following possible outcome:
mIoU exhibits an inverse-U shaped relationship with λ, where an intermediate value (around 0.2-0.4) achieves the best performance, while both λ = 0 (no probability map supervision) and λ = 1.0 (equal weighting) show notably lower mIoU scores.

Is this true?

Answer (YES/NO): YES